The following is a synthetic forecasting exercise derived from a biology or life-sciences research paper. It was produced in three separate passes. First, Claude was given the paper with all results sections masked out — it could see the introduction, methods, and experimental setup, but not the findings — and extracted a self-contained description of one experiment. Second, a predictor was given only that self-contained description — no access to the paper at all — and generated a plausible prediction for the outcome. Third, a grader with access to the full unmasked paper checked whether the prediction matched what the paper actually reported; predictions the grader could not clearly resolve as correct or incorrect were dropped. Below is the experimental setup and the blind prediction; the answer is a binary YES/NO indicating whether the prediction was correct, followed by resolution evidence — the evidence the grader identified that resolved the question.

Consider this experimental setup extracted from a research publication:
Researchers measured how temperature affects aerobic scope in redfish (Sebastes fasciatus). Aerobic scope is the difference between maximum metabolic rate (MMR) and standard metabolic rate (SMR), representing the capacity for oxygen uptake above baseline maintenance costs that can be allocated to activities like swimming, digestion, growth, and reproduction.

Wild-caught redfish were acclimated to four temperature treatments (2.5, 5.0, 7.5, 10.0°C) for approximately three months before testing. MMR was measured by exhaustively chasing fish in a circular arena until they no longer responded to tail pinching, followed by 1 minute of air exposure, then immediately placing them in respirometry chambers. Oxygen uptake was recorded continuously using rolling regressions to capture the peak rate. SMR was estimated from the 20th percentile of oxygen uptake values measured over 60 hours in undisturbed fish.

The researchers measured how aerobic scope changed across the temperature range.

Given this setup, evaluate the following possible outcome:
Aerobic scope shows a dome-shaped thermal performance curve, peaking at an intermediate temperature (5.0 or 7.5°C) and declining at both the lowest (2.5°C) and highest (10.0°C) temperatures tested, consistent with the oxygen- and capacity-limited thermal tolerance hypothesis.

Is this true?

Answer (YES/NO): NO